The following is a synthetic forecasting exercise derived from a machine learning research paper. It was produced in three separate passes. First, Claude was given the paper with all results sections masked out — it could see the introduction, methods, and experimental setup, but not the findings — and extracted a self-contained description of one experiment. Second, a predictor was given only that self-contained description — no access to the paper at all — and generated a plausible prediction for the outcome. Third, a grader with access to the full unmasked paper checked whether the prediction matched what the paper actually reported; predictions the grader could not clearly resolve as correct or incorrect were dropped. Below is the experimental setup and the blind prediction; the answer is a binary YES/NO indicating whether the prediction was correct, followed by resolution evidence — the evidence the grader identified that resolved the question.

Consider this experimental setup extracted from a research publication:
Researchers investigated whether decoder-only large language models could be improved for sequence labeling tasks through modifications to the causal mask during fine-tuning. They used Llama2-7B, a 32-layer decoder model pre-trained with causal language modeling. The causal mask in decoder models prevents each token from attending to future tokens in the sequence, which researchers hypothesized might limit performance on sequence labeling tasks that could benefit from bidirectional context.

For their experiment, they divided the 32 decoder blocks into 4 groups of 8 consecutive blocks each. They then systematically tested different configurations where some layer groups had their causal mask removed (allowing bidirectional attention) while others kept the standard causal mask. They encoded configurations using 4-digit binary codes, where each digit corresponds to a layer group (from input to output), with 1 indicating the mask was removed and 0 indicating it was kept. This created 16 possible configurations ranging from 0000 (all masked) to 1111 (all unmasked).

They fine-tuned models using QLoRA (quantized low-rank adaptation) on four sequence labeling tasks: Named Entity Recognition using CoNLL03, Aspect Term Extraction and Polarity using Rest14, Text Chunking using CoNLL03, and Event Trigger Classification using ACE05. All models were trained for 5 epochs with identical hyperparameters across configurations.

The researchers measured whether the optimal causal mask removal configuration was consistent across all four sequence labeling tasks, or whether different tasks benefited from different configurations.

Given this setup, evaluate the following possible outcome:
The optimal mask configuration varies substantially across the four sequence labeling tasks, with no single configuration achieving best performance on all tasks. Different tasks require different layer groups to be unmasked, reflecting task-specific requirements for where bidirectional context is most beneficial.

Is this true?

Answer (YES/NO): YES